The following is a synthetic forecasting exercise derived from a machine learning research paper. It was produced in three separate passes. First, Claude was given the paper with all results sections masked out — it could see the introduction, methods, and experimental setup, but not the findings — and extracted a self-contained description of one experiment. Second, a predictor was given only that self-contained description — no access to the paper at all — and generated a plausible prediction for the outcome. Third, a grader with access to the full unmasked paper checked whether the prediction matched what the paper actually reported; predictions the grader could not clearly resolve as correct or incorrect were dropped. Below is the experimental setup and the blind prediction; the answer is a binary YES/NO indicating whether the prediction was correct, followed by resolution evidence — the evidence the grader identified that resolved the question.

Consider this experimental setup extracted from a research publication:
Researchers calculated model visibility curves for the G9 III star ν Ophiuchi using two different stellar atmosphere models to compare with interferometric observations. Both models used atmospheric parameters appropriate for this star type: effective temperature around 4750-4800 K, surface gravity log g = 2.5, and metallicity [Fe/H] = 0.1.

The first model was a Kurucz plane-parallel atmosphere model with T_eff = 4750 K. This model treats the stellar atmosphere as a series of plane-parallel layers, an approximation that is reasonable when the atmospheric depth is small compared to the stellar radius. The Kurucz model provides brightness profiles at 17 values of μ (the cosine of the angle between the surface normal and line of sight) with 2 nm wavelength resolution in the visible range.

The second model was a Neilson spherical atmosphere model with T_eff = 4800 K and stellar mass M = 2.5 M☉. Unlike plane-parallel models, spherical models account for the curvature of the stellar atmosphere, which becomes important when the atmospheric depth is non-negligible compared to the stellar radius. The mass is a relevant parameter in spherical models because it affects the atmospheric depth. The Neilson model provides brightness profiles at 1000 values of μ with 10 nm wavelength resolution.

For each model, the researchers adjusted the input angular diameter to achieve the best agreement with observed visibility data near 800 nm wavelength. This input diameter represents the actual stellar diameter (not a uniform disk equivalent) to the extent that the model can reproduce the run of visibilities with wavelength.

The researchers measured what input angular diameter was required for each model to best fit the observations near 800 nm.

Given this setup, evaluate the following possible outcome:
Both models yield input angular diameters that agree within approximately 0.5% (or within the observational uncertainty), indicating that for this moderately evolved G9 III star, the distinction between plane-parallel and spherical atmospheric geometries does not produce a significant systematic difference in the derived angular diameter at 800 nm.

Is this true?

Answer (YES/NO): NO